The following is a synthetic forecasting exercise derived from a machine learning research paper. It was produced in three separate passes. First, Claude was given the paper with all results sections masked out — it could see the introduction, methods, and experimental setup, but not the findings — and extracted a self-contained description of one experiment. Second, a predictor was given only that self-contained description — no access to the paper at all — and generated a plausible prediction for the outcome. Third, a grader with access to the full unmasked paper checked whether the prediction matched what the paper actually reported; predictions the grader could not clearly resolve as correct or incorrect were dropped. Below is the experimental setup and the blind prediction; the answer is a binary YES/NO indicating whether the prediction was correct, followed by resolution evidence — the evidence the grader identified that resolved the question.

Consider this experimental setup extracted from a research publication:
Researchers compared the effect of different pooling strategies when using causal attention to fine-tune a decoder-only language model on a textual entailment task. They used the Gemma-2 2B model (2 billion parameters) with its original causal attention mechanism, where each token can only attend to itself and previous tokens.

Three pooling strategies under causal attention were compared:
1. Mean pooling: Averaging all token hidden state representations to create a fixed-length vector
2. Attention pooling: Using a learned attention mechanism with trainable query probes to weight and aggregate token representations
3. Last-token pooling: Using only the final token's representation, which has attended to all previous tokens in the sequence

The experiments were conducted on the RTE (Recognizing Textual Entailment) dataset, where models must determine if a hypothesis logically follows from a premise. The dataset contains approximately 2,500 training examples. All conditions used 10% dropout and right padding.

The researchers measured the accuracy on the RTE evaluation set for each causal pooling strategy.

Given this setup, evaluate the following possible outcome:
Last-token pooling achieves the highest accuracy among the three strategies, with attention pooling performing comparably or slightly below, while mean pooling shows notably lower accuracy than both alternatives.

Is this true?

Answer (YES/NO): NO